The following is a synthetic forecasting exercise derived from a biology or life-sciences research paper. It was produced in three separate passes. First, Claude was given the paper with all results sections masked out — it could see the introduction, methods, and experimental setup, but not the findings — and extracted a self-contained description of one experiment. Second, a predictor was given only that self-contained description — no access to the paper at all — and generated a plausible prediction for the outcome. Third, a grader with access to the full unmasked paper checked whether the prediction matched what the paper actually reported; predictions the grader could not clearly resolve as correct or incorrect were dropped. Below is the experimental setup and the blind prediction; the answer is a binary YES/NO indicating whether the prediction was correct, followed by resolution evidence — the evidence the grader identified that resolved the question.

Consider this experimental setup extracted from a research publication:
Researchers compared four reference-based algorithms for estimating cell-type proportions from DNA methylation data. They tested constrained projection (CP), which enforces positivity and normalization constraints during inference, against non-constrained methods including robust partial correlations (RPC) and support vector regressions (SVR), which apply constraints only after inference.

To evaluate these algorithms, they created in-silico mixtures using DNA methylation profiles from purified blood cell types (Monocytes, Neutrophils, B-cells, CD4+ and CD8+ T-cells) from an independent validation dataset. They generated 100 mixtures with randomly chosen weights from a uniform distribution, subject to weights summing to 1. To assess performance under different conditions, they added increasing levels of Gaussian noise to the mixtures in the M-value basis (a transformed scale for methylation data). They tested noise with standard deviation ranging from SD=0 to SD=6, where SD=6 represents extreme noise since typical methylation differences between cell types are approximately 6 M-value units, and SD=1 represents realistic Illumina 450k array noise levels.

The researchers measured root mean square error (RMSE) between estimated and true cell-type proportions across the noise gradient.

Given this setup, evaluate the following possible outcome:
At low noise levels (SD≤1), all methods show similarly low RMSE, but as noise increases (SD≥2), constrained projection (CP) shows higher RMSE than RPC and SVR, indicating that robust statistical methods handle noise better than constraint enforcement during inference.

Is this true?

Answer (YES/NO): NO